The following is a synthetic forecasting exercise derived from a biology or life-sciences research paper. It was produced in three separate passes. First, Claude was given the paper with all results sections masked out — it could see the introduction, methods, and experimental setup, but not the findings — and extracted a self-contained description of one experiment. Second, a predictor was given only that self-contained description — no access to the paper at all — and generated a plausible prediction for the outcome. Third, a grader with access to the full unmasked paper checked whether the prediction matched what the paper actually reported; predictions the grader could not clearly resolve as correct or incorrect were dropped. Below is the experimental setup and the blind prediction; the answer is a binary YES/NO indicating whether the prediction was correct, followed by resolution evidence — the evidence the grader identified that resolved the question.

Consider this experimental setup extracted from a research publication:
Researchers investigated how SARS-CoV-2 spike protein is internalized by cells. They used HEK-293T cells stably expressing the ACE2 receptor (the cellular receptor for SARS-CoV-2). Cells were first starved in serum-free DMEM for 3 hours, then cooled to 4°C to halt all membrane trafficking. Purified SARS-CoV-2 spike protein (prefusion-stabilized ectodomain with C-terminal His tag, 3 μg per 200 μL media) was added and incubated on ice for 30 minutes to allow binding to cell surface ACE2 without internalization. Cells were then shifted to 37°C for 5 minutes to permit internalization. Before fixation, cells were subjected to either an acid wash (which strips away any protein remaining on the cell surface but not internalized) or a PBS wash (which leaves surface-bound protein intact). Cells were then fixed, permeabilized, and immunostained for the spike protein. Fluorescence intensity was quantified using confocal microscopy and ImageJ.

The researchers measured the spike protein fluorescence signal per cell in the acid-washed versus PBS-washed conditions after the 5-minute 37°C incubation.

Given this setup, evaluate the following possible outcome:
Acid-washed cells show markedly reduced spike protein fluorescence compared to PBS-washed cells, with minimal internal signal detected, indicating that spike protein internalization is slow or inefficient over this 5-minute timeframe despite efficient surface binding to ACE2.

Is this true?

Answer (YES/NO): NO